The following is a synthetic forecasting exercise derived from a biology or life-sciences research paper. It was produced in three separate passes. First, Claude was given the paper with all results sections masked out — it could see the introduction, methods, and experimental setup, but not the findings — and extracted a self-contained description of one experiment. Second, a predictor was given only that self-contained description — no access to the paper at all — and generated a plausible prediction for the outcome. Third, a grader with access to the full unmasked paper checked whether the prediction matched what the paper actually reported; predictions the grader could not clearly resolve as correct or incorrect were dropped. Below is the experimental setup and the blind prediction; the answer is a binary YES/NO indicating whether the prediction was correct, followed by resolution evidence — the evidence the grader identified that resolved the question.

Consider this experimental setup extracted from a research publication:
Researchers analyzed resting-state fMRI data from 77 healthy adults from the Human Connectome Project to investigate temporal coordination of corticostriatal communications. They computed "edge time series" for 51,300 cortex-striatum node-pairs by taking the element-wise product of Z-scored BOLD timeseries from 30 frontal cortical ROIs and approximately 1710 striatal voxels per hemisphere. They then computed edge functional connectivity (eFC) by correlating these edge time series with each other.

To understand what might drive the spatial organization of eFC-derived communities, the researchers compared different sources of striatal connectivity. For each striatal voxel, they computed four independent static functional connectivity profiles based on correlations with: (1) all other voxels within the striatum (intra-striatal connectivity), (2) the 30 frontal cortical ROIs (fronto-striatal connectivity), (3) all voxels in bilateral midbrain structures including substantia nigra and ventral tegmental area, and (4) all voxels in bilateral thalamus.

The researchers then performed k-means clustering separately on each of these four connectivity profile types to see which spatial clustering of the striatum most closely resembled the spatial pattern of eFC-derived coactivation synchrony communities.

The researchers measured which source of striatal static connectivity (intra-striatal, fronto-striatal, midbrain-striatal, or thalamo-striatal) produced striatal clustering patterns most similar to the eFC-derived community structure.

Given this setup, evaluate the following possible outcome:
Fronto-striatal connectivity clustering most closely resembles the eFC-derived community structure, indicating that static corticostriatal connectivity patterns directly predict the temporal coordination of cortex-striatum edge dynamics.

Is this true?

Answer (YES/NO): NO